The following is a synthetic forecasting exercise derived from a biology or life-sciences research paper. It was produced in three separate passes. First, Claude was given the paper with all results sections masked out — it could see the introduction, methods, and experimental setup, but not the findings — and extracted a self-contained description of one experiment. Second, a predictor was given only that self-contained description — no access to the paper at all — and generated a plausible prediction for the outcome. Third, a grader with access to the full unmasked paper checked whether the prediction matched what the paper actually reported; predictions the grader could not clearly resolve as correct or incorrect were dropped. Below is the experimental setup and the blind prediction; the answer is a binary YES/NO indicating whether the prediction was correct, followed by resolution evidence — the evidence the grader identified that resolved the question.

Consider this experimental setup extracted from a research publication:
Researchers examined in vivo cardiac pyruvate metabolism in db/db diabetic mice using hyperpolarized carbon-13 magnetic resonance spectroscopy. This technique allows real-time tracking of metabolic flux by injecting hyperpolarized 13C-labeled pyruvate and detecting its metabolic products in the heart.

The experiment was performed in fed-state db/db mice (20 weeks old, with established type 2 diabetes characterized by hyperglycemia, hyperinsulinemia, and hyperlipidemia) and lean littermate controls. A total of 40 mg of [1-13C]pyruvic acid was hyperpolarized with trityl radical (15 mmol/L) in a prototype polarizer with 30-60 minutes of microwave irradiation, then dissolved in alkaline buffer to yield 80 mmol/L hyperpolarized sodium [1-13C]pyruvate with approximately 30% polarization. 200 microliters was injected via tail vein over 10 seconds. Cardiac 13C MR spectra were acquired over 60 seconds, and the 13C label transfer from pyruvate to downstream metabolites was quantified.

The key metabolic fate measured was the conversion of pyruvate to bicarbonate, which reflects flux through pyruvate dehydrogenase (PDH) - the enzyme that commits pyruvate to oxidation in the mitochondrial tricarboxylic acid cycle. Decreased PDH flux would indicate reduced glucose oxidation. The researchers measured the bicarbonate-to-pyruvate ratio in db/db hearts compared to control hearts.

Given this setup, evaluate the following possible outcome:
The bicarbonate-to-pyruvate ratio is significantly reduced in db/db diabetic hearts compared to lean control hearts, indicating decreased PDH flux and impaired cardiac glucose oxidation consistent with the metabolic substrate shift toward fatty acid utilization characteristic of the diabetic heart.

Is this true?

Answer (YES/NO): YES